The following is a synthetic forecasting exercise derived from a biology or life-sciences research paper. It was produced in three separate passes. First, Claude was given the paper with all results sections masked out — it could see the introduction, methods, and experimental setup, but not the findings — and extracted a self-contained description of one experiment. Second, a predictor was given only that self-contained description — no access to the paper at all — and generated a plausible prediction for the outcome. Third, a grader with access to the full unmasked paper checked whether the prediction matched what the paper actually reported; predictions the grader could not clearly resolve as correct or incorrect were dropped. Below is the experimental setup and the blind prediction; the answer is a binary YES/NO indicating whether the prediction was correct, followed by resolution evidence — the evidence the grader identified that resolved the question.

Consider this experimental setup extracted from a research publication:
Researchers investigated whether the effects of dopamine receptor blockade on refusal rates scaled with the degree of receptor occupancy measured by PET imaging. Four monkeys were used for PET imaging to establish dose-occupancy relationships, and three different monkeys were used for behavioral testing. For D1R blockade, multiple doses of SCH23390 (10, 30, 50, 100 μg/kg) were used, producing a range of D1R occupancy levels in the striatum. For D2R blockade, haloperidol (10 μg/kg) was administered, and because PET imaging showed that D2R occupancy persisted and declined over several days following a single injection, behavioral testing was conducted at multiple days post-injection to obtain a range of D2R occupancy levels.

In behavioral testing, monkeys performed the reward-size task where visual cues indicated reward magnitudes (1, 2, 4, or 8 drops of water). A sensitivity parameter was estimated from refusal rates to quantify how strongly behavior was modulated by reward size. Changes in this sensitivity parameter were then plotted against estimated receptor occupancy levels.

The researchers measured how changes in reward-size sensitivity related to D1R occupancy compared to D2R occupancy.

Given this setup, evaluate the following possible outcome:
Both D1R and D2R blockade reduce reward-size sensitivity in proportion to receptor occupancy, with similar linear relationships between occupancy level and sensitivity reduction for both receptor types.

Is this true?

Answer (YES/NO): NO